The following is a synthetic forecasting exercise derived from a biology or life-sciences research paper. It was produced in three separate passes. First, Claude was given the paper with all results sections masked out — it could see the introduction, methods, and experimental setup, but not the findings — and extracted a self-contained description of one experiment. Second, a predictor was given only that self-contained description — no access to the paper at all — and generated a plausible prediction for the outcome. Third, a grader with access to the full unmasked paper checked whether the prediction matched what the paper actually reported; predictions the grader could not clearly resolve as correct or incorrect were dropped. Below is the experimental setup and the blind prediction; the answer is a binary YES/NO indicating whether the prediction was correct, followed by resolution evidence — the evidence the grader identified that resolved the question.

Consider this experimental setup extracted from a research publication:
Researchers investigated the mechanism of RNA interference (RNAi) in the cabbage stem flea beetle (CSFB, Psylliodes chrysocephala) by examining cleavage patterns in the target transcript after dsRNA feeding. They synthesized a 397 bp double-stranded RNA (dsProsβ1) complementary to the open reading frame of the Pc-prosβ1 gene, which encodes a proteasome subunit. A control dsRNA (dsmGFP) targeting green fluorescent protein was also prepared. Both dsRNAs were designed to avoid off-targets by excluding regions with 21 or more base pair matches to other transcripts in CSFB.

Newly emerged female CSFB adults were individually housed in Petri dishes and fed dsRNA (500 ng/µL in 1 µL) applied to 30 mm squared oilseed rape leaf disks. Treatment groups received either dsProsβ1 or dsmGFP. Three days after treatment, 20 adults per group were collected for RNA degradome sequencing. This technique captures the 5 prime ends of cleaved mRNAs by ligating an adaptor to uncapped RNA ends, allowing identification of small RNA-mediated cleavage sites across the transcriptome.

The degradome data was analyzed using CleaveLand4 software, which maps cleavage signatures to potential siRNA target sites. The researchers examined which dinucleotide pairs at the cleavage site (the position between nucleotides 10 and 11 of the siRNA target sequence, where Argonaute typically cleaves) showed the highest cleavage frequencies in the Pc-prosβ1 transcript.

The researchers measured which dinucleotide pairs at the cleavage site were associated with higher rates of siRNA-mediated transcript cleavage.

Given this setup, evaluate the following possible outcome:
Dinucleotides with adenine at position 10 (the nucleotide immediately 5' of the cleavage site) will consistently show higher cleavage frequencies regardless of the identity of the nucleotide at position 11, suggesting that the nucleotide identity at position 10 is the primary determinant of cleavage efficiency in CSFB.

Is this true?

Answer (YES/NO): NO